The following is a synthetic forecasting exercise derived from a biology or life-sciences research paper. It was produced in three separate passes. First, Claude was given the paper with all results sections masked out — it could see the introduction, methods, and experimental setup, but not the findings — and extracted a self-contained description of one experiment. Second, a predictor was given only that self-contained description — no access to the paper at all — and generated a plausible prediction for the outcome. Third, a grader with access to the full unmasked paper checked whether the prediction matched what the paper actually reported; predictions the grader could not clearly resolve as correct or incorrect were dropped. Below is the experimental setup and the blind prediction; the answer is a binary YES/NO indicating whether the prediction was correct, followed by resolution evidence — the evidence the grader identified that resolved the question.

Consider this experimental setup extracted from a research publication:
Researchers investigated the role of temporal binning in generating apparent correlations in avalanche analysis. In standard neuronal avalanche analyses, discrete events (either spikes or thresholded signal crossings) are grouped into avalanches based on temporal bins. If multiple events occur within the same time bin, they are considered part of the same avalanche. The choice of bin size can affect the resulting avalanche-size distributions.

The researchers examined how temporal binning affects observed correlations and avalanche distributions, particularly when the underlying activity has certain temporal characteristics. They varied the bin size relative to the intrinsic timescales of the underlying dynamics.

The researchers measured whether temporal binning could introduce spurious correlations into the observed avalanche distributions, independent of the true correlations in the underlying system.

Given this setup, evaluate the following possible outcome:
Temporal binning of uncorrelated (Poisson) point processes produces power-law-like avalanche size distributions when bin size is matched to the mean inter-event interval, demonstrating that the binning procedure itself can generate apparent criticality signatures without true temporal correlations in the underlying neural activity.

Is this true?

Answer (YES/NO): NO